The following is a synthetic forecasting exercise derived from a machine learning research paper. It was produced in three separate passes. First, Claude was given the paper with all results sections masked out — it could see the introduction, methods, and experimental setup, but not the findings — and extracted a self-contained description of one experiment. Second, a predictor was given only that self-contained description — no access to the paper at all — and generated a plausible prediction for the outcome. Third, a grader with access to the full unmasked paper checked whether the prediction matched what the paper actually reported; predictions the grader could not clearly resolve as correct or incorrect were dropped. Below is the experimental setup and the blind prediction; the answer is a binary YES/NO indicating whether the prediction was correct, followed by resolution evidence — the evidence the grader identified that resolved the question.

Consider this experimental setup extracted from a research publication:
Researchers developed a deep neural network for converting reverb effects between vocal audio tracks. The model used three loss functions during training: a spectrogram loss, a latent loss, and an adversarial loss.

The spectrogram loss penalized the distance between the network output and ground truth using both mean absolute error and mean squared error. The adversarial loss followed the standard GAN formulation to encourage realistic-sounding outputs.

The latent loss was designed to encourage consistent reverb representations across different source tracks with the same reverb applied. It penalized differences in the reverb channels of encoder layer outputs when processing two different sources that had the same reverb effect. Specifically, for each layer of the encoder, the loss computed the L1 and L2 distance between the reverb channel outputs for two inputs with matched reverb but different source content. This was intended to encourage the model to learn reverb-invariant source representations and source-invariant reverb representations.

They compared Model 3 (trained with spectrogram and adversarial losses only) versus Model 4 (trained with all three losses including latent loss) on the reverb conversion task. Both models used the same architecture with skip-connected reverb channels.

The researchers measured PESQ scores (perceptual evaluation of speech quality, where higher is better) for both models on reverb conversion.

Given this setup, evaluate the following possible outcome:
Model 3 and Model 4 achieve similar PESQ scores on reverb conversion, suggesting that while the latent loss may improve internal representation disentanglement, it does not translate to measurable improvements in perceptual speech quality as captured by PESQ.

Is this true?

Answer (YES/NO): NO